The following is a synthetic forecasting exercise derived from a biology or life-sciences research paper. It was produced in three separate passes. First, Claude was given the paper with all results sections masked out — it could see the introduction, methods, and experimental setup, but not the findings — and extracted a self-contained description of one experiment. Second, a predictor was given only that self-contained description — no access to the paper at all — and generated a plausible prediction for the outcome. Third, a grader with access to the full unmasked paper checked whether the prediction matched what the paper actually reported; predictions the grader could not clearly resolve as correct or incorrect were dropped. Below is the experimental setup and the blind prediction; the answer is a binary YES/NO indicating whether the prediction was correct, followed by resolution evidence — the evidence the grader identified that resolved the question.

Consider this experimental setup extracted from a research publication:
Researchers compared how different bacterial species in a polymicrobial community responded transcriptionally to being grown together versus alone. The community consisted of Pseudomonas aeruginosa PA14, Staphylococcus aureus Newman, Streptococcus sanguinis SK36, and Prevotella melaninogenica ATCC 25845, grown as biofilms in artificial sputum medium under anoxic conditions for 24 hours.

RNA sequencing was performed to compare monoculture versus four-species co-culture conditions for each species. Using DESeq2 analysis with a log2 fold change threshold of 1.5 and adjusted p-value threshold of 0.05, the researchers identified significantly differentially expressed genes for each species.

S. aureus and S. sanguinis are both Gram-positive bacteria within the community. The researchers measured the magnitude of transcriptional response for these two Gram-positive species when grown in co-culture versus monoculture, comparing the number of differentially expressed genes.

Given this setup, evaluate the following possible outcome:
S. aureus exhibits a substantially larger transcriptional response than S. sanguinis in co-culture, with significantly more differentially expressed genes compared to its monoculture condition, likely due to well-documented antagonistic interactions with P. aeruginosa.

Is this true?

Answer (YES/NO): NO